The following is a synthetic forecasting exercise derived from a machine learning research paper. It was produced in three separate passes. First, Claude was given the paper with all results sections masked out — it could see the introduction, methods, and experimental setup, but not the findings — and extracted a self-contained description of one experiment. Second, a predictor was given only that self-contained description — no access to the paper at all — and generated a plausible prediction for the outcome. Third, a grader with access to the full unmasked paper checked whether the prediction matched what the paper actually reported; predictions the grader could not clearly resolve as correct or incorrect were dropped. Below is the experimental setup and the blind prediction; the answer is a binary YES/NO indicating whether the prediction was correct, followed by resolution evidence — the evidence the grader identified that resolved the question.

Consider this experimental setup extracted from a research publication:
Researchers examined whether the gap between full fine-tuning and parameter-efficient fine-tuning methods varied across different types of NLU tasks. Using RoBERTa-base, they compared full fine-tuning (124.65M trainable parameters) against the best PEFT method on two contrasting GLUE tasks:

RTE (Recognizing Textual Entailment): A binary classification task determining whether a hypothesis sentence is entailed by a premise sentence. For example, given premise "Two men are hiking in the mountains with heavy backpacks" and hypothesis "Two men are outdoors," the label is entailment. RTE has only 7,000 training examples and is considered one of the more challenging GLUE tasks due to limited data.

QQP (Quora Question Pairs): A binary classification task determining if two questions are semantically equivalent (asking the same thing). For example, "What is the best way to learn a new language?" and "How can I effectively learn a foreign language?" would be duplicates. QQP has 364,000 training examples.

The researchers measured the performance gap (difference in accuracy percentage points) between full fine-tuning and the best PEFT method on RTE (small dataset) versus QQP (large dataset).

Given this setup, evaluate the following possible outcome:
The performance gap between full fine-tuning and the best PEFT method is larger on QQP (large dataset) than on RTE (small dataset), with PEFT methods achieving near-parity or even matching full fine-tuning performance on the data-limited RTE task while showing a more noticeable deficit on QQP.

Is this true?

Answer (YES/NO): NO